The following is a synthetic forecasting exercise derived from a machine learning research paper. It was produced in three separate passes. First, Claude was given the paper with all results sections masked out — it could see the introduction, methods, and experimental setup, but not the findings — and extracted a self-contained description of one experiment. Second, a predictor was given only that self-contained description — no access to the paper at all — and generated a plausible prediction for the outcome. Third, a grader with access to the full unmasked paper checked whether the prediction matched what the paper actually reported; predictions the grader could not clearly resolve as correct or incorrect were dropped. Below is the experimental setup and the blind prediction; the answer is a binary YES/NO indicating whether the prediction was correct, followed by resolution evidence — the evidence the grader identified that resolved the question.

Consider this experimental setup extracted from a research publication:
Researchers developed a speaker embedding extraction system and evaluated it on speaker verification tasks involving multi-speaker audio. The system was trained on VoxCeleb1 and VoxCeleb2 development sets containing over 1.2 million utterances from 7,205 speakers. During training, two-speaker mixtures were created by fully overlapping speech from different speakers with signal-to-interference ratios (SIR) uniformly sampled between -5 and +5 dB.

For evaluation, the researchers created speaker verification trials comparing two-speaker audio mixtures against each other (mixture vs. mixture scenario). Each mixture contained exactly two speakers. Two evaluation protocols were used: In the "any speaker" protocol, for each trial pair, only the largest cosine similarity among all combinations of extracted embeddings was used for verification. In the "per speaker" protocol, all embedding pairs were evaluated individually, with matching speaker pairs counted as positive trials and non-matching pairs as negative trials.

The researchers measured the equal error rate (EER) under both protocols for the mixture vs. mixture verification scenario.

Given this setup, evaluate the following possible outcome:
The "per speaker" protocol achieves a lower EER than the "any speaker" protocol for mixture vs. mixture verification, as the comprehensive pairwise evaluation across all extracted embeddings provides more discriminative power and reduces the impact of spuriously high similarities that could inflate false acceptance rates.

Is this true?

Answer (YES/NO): YES